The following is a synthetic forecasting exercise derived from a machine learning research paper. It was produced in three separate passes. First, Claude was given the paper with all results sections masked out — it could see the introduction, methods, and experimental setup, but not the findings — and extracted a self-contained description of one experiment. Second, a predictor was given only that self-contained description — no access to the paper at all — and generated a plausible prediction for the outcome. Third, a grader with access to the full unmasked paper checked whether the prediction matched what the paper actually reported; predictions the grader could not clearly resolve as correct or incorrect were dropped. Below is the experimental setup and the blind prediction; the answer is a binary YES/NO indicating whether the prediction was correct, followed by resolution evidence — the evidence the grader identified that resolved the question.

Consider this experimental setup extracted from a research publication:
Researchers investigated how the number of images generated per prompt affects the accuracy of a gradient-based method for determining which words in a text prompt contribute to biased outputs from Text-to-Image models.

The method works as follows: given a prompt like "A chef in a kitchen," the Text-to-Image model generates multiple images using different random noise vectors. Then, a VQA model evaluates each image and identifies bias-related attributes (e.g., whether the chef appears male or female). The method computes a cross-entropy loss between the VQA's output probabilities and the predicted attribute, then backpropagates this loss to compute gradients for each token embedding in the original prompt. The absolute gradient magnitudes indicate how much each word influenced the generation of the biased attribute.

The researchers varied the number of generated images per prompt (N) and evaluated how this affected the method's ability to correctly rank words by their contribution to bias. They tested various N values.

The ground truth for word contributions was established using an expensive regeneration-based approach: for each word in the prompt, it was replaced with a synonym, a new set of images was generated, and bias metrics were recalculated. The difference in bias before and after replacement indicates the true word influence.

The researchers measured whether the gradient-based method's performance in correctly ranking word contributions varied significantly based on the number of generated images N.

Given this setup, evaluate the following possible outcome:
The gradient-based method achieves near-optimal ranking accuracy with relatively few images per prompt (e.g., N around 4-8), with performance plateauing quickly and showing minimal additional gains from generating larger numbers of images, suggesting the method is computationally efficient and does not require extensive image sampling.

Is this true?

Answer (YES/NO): NO